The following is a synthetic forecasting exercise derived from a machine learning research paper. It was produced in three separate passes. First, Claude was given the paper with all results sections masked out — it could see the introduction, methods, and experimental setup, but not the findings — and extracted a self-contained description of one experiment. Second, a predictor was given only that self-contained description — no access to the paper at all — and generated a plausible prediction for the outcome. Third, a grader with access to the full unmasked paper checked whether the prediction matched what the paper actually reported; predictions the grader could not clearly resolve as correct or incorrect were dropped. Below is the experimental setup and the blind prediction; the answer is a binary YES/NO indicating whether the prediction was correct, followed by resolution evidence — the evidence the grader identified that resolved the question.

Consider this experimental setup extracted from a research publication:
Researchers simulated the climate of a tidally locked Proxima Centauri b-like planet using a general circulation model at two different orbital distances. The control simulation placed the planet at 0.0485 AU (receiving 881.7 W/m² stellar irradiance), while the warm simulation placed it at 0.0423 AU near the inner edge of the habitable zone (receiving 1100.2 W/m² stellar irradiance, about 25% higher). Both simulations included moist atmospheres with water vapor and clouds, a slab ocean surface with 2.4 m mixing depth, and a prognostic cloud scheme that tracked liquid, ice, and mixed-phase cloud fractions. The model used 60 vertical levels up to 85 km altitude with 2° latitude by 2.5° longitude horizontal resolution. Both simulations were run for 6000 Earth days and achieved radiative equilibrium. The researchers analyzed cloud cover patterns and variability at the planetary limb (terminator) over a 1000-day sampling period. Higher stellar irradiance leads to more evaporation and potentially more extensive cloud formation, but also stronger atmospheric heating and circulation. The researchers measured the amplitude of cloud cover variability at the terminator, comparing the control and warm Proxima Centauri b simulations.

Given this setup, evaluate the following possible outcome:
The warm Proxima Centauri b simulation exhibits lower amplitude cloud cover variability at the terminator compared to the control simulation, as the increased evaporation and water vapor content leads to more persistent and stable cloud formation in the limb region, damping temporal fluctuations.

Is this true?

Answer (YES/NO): NO